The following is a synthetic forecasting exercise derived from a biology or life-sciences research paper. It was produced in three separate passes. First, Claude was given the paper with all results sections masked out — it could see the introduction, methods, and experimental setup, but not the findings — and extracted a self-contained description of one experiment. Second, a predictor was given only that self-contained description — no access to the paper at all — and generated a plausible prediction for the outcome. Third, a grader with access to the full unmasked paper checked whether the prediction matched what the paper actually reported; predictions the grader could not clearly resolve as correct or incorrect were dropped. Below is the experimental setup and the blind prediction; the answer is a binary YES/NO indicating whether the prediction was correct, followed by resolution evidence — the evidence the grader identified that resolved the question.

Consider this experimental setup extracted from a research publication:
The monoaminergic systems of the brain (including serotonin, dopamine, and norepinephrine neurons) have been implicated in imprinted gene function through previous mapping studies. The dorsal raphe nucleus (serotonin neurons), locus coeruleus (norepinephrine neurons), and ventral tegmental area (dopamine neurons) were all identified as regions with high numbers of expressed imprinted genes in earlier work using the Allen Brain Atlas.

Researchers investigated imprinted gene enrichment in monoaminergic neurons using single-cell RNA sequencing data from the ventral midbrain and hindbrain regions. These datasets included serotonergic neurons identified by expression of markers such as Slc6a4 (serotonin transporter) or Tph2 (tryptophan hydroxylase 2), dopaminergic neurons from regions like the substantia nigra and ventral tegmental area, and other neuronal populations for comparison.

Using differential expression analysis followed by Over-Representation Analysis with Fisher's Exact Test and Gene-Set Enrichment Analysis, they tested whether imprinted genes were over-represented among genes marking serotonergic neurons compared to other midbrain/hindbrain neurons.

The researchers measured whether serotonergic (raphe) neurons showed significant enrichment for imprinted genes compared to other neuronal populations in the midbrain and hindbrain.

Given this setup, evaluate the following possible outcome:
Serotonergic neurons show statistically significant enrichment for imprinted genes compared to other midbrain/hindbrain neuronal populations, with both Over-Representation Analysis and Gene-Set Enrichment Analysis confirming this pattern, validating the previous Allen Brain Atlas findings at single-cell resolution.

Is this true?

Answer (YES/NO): NO